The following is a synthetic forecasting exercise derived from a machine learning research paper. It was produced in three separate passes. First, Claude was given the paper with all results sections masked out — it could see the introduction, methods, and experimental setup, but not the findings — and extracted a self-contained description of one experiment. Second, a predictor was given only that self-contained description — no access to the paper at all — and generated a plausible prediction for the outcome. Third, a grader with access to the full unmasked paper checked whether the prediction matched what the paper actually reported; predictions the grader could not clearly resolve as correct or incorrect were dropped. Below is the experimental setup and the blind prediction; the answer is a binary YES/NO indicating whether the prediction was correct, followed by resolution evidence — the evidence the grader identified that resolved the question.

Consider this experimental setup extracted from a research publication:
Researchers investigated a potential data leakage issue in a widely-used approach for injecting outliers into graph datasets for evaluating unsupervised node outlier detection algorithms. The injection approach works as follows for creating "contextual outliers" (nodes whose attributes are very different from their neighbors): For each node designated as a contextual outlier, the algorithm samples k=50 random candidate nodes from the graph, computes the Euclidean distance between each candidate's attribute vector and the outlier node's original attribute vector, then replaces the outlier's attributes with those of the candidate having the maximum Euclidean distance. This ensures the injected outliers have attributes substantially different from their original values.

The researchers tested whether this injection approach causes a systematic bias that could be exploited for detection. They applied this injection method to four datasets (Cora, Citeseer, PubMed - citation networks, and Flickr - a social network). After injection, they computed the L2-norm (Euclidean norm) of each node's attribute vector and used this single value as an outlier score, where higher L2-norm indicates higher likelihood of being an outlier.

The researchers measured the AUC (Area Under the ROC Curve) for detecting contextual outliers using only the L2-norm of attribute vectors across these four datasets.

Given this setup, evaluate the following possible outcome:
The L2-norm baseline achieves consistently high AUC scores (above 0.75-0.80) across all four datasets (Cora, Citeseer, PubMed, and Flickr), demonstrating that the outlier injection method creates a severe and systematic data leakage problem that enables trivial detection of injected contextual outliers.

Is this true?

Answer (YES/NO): YES